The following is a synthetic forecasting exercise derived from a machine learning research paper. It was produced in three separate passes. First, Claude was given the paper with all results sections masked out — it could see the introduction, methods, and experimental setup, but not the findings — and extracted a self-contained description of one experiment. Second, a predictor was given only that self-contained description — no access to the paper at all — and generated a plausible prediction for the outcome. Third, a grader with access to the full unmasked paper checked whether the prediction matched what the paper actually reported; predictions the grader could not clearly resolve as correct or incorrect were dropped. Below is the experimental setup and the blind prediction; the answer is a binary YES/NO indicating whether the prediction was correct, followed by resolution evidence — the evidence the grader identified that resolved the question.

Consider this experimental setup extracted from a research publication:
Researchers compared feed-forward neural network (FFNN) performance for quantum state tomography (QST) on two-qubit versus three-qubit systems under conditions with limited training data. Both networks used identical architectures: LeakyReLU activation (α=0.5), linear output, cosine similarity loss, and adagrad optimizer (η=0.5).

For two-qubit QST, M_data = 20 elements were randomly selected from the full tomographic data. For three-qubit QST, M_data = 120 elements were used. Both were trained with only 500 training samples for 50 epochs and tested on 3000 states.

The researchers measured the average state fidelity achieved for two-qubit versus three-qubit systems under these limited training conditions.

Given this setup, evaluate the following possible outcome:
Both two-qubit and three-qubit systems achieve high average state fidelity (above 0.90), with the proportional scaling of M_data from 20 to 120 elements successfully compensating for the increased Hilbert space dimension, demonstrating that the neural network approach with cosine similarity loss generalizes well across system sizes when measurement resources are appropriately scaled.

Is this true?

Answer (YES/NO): NO